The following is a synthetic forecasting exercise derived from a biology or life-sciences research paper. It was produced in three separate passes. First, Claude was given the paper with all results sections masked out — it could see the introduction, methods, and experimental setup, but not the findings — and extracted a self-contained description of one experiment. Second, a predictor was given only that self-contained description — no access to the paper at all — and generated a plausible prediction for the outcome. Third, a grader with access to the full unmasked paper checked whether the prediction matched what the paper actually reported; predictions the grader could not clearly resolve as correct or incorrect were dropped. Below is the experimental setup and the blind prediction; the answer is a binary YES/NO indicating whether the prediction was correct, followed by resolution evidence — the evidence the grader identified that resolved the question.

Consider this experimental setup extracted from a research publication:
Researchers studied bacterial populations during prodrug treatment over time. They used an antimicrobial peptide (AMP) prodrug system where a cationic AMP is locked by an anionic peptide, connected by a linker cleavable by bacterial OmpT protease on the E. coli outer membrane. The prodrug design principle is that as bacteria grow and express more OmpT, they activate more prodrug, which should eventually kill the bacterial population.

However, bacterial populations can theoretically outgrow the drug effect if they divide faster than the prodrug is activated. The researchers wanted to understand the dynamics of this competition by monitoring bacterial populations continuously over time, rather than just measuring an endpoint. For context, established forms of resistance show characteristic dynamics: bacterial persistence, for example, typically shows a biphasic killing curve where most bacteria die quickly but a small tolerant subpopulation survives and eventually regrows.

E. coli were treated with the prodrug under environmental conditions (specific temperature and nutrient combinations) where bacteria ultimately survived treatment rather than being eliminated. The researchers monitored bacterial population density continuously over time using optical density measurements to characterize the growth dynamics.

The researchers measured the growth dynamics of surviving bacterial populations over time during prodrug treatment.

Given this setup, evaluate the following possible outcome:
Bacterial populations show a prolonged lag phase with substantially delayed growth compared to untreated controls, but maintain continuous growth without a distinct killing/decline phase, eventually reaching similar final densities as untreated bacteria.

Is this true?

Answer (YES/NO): NO